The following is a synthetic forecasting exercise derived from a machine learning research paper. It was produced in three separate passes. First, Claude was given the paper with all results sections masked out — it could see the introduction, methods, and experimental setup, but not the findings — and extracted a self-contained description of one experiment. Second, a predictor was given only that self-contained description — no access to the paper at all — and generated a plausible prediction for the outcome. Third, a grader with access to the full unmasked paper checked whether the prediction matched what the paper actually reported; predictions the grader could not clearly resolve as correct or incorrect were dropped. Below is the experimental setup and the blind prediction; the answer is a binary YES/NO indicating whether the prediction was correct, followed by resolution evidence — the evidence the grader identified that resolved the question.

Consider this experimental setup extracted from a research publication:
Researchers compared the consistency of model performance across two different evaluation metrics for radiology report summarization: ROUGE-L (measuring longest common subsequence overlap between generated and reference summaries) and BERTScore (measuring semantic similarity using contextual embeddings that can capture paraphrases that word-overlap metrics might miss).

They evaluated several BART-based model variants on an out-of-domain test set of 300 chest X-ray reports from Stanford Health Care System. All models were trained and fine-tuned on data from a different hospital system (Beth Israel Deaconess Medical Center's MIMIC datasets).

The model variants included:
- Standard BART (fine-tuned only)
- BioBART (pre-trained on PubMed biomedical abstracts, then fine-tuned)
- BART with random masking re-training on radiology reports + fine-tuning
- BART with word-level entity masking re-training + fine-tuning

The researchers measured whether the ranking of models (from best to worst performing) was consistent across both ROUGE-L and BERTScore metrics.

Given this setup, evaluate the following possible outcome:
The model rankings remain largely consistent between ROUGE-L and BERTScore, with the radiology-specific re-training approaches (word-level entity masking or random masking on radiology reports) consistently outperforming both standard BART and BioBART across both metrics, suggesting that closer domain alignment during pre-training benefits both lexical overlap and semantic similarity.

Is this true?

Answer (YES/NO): YES